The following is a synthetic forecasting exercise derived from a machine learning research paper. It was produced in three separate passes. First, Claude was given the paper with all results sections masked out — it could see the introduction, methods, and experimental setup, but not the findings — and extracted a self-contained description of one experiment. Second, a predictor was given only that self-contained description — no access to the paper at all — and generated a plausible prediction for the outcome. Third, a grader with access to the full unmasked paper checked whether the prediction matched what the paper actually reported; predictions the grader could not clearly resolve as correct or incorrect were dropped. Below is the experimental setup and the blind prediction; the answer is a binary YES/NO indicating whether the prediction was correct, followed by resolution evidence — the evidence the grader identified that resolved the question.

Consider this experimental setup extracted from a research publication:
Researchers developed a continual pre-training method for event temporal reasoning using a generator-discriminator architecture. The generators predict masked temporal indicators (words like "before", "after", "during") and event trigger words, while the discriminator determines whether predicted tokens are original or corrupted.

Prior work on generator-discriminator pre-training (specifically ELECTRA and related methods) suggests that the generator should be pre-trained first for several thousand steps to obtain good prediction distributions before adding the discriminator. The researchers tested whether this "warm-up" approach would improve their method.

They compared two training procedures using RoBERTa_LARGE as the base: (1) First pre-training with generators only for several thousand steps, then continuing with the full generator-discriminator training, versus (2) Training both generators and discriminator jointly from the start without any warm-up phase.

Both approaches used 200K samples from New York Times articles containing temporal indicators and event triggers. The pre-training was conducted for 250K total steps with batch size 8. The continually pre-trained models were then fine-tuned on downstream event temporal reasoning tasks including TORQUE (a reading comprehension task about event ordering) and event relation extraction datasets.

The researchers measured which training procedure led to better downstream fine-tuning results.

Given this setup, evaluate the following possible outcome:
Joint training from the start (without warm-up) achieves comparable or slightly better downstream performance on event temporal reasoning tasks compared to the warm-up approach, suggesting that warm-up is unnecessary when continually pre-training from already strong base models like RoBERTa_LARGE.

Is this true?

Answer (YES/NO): NO